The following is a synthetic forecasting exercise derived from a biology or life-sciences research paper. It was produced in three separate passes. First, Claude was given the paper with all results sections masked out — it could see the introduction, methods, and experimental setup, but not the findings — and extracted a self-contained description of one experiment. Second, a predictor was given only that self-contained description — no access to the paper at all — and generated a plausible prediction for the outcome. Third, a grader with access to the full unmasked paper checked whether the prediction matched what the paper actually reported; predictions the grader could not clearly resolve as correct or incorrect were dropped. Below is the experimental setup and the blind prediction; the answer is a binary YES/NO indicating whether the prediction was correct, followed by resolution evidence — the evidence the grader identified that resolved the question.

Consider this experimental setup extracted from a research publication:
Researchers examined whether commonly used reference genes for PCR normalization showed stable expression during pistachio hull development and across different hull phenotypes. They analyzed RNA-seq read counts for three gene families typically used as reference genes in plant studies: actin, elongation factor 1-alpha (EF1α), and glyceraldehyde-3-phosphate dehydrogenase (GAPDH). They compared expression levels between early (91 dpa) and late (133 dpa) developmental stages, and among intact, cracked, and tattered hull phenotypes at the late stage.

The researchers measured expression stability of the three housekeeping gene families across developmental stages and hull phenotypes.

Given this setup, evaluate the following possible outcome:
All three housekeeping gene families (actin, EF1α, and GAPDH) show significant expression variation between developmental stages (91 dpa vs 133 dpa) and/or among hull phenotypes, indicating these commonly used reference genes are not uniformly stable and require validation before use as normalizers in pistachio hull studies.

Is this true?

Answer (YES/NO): NO